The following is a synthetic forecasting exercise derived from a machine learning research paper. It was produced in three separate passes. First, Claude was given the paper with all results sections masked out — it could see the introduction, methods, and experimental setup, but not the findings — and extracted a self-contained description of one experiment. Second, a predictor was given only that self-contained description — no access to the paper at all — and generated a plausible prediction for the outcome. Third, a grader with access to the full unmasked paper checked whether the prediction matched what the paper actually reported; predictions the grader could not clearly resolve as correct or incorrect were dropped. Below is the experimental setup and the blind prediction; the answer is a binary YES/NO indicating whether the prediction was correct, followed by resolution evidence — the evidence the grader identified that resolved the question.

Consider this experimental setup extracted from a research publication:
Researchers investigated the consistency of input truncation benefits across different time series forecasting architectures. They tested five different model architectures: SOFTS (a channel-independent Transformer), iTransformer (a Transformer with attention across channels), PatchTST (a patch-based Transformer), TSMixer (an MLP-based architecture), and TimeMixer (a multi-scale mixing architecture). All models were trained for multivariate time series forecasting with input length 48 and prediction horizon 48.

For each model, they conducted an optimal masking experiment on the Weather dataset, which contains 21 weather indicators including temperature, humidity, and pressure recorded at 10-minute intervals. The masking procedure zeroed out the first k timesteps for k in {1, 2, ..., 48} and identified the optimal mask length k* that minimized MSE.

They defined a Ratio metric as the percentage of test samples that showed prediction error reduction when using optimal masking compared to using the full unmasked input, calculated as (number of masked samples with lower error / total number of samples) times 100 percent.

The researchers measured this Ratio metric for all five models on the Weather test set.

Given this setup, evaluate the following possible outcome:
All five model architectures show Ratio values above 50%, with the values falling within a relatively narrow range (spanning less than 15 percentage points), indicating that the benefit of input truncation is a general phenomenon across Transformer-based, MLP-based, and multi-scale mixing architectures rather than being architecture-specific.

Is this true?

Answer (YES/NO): NO